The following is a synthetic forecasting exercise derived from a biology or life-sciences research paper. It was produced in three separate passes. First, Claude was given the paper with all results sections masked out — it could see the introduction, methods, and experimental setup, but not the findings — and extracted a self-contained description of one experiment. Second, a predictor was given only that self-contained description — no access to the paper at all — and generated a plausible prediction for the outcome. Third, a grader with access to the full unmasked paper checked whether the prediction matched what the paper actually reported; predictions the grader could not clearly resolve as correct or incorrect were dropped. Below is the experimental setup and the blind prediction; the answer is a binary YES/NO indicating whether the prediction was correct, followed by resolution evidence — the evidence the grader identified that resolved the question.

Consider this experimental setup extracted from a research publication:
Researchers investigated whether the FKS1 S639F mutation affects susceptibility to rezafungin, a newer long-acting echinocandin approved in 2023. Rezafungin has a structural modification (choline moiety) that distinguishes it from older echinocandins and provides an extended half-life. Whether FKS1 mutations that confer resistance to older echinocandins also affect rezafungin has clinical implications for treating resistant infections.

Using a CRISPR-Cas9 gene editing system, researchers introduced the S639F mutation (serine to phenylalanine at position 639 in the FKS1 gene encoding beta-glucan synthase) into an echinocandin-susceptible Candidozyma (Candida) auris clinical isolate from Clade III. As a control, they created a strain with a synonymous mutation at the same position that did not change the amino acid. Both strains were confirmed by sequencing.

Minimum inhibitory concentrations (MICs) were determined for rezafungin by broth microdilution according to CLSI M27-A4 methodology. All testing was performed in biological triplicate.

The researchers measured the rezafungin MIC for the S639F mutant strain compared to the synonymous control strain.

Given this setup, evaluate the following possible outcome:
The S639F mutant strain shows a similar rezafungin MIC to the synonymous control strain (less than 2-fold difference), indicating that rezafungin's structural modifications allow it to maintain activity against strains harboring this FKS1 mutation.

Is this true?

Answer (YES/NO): NO